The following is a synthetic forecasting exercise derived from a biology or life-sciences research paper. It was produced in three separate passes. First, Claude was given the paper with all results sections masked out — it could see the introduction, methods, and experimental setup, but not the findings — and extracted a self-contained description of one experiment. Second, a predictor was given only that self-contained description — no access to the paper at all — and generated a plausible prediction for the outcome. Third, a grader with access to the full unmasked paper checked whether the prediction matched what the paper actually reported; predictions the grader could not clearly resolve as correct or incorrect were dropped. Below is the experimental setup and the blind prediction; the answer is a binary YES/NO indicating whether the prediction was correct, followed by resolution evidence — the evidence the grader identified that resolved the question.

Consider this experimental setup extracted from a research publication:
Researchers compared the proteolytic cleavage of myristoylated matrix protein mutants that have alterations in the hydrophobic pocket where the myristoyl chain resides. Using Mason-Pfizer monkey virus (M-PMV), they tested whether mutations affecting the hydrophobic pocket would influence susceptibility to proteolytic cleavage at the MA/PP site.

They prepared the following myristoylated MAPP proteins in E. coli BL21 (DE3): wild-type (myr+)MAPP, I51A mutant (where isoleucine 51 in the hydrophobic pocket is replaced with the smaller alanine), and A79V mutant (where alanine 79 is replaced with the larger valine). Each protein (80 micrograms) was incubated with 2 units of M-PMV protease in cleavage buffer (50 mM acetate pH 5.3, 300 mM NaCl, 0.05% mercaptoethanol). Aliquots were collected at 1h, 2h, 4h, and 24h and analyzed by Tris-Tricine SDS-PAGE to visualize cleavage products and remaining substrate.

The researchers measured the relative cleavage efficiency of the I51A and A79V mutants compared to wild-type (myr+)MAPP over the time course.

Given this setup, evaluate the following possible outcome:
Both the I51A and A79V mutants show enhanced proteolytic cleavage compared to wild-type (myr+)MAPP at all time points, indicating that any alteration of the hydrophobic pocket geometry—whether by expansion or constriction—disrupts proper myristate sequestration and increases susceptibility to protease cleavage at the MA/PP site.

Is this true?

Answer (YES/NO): NO